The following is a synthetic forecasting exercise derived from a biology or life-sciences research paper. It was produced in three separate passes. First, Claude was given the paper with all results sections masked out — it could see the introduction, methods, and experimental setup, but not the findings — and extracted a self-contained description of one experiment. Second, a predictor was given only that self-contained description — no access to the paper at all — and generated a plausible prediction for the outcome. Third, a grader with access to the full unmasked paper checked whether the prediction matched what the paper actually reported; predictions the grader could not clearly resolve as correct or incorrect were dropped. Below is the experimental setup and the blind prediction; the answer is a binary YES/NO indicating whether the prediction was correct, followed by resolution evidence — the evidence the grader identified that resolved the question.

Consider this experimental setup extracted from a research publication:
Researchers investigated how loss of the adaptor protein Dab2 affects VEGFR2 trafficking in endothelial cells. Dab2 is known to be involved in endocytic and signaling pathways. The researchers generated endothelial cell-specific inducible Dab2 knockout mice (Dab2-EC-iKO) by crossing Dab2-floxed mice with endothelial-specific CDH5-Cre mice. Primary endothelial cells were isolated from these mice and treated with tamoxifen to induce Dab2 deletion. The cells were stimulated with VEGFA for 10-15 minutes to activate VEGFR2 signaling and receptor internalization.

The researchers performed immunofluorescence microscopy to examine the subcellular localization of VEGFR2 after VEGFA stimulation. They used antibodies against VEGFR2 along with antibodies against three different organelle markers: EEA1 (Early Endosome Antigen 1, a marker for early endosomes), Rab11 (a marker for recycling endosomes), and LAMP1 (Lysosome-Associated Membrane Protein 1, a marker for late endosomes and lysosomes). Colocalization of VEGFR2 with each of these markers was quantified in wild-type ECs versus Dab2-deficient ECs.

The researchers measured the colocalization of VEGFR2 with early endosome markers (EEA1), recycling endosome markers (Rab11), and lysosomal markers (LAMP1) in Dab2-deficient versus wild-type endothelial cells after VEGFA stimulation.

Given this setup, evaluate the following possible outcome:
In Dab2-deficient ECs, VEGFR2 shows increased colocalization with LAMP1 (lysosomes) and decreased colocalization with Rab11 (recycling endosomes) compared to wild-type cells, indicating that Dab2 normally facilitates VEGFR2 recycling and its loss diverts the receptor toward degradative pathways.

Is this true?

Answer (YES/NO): YES